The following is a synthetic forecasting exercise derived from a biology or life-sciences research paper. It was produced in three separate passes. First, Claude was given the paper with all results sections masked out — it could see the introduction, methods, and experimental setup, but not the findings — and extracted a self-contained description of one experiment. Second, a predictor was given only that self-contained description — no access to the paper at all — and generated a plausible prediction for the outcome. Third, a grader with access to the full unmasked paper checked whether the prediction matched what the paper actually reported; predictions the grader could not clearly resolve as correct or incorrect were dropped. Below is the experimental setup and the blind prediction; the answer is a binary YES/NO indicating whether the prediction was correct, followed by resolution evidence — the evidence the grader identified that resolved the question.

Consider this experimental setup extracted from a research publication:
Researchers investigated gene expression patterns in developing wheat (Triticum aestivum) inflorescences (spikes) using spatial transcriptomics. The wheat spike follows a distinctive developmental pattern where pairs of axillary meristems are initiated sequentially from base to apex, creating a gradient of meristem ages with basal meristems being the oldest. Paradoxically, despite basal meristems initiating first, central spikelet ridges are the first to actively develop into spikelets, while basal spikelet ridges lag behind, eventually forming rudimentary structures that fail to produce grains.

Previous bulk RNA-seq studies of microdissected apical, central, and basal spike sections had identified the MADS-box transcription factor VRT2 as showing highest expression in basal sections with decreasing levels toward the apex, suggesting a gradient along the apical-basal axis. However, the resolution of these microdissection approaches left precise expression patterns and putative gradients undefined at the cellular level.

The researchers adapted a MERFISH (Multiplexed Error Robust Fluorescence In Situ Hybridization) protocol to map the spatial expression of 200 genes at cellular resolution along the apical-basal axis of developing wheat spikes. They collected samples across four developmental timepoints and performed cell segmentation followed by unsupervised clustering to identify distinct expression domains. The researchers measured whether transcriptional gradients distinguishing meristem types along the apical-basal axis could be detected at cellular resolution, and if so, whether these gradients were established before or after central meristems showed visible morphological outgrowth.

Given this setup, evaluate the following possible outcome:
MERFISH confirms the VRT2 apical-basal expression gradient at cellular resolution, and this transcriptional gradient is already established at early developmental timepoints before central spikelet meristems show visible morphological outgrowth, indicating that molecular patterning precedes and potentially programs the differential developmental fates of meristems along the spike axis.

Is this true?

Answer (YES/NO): YES